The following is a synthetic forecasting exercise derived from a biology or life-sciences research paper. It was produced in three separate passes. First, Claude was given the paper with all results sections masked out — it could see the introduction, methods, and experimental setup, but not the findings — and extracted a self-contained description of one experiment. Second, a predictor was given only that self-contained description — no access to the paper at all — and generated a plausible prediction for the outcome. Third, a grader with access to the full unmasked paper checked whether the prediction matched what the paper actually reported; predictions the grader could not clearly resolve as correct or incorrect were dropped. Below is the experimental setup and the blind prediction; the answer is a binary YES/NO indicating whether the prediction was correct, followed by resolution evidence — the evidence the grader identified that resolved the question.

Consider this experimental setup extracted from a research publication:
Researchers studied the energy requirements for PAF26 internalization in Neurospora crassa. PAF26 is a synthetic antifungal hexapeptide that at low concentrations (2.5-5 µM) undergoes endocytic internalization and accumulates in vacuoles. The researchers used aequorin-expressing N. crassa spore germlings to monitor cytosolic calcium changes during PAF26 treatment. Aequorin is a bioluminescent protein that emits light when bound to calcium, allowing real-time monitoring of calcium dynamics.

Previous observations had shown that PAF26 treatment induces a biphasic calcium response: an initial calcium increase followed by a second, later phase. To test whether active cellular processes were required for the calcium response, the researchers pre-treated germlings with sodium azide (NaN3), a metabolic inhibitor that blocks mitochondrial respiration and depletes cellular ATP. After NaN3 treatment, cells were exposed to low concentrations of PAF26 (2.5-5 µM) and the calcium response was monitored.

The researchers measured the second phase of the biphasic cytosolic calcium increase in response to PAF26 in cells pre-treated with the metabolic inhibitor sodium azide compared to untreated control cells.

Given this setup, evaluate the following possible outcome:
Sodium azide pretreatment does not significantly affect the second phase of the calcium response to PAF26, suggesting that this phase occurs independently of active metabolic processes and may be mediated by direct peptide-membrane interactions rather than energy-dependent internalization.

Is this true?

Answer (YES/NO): NO